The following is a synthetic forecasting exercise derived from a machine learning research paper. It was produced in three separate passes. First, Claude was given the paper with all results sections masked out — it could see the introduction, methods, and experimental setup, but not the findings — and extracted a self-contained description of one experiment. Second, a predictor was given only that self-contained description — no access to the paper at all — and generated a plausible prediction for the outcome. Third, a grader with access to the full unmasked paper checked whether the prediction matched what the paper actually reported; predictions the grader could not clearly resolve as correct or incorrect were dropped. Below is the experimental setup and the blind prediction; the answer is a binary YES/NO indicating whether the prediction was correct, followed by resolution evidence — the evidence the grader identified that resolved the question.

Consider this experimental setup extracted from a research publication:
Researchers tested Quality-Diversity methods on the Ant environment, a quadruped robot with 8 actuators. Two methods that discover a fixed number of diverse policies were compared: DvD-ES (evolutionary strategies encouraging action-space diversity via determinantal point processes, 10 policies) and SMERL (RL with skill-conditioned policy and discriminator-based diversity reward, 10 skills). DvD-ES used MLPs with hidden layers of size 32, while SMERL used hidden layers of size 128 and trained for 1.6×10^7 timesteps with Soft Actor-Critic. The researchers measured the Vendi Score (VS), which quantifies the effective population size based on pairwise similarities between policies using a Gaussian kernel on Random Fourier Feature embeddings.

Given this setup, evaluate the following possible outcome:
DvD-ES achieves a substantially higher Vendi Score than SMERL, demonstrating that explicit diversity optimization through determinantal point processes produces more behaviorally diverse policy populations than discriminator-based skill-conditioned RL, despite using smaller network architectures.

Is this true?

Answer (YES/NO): NO